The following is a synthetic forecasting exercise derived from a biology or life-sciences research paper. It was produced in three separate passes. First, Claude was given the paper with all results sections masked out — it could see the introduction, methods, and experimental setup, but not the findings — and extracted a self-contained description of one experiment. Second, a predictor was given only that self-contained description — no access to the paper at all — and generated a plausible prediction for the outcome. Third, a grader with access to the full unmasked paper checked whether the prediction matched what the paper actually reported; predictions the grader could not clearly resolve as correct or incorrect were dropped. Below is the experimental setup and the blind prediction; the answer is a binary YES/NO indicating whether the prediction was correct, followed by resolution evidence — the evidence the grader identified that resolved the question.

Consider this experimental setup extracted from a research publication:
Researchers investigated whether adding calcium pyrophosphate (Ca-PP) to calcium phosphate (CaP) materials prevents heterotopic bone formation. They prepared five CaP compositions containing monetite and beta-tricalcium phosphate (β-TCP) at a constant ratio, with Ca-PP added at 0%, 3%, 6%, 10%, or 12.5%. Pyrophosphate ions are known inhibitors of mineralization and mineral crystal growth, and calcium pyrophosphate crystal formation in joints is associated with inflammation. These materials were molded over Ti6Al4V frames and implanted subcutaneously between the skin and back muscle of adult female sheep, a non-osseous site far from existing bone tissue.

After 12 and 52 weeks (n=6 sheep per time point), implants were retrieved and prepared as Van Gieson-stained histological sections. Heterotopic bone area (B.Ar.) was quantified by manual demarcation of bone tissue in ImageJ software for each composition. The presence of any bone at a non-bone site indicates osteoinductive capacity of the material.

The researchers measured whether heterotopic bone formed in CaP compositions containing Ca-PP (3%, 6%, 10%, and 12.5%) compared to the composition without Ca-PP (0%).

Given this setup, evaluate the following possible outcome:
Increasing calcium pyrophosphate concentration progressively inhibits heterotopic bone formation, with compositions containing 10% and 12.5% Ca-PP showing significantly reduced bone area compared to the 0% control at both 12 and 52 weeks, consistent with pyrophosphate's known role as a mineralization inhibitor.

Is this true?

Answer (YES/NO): NO